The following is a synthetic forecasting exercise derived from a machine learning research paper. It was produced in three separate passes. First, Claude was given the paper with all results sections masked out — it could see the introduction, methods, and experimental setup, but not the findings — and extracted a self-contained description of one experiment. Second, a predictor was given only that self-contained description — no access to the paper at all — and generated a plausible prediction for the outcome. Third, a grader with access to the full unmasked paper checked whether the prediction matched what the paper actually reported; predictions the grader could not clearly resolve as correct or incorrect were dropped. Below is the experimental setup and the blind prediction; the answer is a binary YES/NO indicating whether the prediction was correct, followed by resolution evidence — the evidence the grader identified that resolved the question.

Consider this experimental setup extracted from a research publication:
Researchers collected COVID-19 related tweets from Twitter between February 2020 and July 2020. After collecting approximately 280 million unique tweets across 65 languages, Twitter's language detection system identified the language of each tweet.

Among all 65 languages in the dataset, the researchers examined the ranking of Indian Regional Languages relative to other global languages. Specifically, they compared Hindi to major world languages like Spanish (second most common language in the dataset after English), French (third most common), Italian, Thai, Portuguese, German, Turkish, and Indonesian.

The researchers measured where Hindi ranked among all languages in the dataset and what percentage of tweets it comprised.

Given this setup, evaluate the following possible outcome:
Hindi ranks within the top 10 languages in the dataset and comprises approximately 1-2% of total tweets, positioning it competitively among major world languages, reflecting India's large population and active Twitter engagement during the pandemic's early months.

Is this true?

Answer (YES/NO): NO